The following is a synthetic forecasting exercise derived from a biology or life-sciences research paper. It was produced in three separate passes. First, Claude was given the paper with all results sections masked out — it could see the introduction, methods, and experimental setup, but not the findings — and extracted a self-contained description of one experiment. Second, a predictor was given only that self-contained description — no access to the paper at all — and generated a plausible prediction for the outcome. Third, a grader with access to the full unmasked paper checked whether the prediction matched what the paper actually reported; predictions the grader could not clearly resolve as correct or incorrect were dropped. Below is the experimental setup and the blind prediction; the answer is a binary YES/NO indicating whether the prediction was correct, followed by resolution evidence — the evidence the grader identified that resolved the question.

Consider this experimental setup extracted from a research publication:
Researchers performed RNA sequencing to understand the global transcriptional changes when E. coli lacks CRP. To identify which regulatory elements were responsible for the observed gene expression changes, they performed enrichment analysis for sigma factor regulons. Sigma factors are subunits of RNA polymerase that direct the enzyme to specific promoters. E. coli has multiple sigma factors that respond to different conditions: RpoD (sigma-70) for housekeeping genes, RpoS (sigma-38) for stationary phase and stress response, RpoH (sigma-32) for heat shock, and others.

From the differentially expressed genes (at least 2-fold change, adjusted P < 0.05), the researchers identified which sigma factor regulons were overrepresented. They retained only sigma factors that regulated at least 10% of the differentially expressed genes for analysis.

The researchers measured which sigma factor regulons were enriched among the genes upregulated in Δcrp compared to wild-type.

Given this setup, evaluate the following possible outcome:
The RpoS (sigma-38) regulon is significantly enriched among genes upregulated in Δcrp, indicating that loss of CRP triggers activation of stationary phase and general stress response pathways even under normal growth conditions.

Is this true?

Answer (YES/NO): YES